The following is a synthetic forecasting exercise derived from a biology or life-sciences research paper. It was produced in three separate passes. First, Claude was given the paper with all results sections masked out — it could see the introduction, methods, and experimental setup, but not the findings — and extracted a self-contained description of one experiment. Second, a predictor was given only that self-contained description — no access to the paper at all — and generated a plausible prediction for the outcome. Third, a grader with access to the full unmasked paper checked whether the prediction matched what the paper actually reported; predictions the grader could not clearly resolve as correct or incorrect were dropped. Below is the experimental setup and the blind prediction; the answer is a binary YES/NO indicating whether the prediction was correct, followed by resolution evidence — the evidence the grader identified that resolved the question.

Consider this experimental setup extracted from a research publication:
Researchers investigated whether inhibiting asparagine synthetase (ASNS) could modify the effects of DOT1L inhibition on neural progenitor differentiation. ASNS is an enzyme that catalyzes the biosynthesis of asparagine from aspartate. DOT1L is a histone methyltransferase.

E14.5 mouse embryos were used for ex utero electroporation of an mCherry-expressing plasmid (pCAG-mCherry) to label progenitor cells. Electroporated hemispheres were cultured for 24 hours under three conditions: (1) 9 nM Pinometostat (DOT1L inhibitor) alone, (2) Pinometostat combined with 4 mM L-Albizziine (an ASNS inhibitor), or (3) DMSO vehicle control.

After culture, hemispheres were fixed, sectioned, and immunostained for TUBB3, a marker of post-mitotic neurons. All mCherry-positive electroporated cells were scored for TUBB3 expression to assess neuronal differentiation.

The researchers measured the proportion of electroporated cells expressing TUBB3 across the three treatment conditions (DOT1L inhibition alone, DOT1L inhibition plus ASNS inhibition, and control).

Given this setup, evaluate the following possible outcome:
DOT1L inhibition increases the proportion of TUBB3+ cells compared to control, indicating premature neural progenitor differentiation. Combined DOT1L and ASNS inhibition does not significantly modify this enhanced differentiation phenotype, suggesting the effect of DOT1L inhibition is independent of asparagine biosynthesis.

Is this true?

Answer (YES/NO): NO